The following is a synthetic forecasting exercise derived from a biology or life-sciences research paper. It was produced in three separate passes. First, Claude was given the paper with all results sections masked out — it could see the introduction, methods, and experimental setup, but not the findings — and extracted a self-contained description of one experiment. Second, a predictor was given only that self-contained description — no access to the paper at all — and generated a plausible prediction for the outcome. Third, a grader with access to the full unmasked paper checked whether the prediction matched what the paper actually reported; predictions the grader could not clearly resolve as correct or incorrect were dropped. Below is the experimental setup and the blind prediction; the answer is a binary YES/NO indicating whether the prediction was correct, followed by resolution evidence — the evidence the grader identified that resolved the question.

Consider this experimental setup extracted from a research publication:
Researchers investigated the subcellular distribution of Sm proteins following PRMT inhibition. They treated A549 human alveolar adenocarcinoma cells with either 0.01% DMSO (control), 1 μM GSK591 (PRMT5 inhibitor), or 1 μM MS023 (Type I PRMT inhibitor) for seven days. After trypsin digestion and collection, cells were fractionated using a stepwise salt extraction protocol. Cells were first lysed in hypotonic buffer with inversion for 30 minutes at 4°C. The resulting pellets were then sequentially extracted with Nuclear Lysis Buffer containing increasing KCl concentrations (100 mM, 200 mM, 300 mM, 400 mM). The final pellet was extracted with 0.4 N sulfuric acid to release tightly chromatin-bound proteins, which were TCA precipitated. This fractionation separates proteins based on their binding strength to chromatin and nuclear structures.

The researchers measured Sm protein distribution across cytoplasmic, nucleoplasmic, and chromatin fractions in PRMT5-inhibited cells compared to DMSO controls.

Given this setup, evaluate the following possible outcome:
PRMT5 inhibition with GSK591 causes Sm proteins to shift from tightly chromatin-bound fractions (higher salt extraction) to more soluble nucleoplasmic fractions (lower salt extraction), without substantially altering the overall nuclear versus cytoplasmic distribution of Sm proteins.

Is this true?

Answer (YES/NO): NO